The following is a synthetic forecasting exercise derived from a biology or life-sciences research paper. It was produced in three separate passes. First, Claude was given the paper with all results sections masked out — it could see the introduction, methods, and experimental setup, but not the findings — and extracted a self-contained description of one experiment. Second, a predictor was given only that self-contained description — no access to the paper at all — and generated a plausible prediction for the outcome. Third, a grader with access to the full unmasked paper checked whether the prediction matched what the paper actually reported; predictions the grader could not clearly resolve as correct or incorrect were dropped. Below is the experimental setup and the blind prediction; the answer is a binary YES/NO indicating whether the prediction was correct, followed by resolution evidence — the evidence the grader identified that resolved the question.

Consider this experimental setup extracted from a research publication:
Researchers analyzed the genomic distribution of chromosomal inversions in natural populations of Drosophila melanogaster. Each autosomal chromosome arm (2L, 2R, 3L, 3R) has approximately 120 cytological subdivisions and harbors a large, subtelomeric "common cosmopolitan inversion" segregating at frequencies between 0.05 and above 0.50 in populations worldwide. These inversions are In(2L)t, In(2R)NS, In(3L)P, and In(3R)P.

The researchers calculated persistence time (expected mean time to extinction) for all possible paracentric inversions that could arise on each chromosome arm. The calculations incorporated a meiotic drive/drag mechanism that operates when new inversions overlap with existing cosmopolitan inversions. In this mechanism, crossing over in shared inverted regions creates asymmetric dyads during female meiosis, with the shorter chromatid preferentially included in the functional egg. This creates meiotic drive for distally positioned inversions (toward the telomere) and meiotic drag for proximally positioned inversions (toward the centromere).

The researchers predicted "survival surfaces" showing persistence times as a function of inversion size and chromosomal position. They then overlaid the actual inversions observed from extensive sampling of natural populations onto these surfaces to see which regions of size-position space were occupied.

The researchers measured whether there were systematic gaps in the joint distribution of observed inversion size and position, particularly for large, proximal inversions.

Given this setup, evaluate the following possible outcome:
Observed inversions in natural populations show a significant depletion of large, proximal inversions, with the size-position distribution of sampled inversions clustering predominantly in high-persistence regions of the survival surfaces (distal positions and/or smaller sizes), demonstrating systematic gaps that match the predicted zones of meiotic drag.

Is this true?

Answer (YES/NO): YES